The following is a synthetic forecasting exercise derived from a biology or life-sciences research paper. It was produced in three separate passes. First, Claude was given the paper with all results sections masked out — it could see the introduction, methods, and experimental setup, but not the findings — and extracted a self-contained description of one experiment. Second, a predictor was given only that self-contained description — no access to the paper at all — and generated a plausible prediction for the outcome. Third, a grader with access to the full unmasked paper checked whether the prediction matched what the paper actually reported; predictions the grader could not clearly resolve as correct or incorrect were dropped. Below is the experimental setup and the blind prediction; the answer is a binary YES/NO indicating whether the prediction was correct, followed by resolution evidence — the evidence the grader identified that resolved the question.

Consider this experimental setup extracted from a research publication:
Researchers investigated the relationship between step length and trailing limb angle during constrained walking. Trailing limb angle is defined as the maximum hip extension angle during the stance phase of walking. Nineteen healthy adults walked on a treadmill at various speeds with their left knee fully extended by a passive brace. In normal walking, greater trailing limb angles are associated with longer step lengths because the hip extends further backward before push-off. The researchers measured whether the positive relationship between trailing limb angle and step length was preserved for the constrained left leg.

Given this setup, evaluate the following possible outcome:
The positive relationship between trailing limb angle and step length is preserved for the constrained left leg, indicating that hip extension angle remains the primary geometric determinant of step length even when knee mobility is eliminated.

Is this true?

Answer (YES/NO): YES